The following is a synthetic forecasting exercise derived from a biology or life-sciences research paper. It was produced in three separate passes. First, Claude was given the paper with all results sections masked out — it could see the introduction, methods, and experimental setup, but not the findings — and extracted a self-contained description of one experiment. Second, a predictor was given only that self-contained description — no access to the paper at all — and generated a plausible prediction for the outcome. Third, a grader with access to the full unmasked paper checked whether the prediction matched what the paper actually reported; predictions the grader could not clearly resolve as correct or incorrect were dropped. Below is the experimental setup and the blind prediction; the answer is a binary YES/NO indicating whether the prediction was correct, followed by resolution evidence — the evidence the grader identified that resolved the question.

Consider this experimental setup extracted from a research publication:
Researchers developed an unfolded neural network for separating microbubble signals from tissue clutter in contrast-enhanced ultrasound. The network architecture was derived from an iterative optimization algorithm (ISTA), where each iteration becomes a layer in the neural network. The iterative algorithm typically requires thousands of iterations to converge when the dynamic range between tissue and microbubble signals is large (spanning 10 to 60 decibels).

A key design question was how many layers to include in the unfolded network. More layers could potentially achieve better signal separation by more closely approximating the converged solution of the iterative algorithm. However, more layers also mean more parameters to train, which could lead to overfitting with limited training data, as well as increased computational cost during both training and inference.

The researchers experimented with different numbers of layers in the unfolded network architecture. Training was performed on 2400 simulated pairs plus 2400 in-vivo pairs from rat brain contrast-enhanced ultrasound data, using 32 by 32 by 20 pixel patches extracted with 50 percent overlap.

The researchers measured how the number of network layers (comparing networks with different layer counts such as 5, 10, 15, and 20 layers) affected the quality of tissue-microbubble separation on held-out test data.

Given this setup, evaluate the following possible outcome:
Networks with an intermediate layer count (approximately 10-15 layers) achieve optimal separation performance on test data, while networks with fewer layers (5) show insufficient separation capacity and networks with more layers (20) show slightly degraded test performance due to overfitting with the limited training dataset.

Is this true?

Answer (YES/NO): NO